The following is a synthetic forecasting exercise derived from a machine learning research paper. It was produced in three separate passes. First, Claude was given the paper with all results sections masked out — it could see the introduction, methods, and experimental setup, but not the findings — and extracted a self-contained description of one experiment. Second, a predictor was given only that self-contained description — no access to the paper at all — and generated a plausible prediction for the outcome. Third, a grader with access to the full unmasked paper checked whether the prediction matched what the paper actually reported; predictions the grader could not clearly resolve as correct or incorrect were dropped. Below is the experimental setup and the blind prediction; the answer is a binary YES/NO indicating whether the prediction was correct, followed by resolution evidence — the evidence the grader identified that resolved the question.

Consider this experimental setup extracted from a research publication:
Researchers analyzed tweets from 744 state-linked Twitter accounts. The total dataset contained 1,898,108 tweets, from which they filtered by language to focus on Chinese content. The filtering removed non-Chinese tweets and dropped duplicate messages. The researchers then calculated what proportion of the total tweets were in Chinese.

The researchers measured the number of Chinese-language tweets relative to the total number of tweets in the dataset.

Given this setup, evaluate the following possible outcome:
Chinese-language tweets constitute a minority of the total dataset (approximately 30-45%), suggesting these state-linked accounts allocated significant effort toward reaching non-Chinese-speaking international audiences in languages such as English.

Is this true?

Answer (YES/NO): NO